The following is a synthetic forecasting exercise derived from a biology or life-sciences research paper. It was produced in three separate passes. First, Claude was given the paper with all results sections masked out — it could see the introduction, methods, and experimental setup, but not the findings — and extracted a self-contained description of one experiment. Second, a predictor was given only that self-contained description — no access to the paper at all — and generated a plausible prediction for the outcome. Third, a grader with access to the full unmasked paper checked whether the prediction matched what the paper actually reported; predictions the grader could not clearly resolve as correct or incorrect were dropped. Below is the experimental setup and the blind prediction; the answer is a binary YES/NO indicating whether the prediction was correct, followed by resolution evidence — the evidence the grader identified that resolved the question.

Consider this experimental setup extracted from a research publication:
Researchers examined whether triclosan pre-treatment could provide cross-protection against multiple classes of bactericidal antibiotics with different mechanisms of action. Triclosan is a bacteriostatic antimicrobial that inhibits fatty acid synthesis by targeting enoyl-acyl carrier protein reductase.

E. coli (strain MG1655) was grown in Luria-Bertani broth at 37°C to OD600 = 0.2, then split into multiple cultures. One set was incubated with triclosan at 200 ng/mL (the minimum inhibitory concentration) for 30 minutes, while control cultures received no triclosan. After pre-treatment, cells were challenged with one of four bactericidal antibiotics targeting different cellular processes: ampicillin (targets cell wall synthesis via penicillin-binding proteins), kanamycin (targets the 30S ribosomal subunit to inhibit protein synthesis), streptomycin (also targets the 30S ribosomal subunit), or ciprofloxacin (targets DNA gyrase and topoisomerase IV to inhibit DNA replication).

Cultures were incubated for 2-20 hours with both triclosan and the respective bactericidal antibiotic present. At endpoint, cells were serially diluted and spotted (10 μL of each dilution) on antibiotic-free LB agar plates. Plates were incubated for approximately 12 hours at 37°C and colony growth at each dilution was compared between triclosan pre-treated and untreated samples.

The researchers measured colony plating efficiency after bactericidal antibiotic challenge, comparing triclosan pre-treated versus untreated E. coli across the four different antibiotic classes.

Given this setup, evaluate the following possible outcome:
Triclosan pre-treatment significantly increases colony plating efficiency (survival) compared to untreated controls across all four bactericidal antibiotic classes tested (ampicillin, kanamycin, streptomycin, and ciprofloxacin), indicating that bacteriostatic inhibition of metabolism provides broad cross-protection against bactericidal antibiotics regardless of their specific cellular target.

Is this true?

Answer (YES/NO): YES